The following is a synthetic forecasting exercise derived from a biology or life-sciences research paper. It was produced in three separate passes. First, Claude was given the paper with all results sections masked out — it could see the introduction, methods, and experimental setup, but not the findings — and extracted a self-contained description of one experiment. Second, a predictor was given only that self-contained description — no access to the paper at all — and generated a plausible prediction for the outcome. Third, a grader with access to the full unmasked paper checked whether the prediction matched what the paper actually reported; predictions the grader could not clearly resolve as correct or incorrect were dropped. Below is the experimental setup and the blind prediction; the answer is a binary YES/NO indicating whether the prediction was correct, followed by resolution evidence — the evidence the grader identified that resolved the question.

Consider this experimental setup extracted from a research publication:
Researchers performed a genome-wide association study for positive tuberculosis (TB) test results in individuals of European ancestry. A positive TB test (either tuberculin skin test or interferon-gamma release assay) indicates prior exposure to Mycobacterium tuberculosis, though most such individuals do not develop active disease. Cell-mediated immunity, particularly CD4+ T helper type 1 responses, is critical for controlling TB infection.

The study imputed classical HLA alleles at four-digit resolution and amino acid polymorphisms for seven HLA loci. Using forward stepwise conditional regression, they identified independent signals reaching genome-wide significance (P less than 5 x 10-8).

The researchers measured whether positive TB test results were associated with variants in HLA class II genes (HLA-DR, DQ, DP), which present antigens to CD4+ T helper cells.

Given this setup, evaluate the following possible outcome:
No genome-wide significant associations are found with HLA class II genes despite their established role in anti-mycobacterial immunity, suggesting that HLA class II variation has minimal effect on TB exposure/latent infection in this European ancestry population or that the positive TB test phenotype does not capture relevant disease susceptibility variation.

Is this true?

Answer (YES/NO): NO